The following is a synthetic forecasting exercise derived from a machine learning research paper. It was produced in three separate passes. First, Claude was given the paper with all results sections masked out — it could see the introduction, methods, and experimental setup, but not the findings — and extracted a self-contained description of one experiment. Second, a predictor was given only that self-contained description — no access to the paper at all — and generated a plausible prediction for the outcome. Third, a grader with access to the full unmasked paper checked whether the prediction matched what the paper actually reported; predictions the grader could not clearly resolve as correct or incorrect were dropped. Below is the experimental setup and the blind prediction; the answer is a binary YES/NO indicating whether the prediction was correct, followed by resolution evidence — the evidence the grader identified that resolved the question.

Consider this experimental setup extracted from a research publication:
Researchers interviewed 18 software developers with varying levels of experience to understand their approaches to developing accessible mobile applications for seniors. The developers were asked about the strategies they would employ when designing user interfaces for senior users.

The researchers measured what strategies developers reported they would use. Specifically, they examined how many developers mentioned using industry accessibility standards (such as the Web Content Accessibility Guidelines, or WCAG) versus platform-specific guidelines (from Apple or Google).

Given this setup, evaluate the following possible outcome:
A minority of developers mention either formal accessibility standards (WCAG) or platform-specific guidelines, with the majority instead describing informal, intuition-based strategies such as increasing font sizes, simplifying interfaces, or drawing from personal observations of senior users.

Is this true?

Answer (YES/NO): NO